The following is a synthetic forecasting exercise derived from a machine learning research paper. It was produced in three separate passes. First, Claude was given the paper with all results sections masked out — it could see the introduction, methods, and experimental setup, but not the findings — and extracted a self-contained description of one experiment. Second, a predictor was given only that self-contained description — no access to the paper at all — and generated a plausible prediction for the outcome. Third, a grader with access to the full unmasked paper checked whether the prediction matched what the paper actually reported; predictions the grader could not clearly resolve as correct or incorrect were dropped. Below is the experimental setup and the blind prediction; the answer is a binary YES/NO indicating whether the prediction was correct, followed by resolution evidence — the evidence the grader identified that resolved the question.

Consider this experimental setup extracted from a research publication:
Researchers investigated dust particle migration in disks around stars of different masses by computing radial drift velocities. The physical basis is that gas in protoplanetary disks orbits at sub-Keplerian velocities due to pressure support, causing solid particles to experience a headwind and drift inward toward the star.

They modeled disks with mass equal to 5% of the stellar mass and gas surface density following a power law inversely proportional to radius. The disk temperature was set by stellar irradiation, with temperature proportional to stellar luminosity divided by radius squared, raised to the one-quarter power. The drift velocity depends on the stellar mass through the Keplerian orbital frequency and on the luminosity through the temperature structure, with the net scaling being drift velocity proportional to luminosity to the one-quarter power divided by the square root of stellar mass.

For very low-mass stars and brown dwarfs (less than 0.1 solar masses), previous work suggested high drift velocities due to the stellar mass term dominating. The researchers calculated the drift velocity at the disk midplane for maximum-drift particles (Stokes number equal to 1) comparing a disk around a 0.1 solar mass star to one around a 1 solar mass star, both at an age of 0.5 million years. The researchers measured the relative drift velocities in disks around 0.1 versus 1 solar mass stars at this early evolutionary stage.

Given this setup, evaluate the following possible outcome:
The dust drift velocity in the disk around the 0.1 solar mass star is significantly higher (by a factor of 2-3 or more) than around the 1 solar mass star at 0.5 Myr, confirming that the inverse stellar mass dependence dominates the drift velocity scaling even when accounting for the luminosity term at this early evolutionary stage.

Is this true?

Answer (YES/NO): NO